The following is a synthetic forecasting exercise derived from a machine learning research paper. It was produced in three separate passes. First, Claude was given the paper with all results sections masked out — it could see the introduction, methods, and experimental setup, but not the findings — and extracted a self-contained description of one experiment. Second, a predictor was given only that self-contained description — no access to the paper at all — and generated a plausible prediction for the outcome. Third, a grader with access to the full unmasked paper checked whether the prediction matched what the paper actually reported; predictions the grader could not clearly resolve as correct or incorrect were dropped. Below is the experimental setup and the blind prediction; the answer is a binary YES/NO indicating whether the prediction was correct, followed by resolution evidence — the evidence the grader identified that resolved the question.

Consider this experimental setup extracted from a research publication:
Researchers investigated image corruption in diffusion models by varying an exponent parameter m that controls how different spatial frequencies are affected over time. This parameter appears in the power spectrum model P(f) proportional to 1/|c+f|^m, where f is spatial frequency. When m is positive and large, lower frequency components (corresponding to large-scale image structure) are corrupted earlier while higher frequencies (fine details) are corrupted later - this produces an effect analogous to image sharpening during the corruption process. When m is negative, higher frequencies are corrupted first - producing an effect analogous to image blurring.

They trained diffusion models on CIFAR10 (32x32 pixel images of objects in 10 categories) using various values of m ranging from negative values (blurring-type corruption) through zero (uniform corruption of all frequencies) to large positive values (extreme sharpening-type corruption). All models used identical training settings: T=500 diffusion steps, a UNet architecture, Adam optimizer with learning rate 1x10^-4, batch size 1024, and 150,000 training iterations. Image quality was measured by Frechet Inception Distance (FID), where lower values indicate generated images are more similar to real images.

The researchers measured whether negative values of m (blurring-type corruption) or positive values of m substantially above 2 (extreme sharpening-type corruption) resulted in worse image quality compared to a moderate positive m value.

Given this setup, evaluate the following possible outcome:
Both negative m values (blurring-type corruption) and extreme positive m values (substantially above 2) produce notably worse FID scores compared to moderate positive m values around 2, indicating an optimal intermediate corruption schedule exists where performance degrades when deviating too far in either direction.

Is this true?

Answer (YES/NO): YES